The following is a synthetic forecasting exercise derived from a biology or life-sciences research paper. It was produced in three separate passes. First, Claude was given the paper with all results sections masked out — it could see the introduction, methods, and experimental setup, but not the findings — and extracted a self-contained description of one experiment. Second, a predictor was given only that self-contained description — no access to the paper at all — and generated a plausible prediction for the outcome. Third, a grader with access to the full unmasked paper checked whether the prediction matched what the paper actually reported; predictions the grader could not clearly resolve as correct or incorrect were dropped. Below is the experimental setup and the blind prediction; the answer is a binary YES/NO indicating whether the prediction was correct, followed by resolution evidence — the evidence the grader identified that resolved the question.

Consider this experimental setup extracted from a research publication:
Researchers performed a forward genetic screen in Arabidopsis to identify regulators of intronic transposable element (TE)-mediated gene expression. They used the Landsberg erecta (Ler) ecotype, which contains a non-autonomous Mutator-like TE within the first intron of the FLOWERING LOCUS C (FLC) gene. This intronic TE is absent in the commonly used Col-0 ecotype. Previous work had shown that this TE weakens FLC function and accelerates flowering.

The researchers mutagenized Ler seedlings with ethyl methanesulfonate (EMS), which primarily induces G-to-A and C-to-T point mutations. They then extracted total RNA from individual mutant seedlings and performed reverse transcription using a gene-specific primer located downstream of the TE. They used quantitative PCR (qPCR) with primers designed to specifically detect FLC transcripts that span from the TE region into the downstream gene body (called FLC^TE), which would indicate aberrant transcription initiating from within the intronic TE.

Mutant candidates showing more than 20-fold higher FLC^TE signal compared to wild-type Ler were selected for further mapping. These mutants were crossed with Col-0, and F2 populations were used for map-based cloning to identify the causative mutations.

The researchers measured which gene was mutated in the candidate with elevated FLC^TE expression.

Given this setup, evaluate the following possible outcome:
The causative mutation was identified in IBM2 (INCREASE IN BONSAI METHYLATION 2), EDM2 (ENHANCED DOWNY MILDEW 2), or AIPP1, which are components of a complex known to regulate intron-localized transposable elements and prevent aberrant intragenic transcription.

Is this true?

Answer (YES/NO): NO